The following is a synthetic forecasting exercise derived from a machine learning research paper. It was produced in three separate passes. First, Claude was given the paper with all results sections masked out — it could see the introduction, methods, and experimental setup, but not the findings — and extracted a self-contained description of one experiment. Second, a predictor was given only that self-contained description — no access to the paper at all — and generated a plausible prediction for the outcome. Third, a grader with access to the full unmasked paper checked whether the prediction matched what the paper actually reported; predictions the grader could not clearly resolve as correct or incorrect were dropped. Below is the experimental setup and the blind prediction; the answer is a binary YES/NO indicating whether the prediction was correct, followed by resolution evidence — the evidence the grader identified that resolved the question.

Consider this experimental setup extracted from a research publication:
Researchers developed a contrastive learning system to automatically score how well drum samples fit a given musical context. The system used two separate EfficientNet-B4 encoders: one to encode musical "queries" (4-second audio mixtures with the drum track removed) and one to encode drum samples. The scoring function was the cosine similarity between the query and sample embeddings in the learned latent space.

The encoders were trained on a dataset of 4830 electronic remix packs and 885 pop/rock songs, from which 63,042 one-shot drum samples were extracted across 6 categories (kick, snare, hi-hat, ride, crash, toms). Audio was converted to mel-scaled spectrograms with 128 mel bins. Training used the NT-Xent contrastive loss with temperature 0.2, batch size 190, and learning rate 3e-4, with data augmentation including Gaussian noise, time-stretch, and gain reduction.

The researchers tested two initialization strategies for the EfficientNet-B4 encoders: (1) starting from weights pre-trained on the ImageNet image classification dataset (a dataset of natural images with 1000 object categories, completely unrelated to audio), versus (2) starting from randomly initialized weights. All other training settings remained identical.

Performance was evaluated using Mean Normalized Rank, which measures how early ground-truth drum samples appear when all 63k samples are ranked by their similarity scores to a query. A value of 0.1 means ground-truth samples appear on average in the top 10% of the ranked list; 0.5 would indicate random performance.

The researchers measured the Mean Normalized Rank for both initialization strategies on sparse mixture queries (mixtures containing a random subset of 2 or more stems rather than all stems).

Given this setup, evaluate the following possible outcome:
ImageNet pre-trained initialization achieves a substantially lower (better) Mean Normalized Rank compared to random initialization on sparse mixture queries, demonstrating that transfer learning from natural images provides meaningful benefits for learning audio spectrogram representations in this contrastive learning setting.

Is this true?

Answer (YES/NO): YES